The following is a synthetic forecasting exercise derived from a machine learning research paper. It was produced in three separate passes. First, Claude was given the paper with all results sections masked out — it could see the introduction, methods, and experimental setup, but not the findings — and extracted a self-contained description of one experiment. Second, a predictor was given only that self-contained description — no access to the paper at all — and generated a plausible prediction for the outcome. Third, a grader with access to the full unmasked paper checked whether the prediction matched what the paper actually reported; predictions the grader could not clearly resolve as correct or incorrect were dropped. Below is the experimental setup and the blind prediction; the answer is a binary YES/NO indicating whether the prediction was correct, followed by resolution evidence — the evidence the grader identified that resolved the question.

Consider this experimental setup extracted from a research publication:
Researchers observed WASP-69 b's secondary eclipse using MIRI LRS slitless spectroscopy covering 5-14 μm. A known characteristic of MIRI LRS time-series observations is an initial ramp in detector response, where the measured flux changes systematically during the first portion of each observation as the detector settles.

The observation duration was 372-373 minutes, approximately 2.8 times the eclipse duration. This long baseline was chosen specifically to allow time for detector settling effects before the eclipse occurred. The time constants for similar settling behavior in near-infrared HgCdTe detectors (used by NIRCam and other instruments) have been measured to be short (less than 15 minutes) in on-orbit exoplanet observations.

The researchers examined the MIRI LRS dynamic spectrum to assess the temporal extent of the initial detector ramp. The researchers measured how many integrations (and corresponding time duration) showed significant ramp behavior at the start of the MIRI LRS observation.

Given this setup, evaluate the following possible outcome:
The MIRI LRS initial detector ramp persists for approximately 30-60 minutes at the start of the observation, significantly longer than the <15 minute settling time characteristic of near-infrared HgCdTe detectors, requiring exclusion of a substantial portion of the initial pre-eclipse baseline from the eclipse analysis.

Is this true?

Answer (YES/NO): YES